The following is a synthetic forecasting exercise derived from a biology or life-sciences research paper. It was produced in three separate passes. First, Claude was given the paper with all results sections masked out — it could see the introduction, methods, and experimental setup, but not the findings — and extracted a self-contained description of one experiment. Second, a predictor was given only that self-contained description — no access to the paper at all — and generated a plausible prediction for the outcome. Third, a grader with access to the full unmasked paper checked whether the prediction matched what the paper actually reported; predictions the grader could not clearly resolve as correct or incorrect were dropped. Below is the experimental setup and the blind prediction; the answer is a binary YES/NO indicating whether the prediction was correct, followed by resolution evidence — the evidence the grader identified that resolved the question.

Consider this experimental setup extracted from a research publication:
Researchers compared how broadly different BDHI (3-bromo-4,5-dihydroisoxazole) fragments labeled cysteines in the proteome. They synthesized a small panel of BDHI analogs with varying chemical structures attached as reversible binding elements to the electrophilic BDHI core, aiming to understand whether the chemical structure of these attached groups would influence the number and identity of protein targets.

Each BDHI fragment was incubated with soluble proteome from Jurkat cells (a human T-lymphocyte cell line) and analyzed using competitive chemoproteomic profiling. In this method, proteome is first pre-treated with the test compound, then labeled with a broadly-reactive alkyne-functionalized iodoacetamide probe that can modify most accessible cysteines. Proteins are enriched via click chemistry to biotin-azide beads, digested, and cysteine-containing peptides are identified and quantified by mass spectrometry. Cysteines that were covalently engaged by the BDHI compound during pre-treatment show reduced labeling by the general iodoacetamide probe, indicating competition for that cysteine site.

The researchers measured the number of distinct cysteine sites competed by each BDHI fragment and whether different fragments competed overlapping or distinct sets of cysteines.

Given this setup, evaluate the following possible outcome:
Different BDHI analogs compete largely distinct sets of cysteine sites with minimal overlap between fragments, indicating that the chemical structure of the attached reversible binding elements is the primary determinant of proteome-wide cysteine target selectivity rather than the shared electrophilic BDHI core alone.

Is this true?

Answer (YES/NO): NO